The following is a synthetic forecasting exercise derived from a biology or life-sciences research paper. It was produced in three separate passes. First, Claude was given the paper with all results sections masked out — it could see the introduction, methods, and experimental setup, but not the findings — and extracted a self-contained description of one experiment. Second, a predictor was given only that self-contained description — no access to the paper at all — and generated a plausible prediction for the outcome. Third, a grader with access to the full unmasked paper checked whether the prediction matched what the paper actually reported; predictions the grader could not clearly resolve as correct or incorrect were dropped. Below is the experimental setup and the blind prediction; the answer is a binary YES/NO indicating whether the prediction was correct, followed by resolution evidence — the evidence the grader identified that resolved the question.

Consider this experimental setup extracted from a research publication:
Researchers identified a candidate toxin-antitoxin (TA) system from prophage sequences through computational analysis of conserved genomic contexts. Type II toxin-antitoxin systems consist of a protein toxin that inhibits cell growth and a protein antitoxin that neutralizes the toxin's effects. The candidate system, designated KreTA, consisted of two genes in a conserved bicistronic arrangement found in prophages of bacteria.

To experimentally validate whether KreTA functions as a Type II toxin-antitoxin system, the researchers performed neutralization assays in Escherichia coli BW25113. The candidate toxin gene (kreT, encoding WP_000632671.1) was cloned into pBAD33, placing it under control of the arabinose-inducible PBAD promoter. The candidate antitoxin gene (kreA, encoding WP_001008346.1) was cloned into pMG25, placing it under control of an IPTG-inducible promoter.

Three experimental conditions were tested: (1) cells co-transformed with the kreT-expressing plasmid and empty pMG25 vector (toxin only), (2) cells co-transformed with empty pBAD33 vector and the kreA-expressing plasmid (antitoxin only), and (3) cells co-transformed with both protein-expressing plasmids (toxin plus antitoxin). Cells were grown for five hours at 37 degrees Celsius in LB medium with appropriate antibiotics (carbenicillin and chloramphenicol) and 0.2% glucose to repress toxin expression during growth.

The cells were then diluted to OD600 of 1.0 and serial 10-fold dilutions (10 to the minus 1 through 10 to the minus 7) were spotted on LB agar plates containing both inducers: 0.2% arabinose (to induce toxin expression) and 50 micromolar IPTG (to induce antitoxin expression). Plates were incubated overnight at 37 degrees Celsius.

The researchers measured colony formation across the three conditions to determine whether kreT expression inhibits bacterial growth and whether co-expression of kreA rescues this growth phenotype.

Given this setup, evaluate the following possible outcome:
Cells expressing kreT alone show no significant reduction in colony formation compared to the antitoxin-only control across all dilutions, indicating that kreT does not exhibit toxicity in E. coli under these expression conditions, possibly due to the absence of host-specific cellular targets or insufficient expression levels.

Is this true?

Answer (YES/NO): NO